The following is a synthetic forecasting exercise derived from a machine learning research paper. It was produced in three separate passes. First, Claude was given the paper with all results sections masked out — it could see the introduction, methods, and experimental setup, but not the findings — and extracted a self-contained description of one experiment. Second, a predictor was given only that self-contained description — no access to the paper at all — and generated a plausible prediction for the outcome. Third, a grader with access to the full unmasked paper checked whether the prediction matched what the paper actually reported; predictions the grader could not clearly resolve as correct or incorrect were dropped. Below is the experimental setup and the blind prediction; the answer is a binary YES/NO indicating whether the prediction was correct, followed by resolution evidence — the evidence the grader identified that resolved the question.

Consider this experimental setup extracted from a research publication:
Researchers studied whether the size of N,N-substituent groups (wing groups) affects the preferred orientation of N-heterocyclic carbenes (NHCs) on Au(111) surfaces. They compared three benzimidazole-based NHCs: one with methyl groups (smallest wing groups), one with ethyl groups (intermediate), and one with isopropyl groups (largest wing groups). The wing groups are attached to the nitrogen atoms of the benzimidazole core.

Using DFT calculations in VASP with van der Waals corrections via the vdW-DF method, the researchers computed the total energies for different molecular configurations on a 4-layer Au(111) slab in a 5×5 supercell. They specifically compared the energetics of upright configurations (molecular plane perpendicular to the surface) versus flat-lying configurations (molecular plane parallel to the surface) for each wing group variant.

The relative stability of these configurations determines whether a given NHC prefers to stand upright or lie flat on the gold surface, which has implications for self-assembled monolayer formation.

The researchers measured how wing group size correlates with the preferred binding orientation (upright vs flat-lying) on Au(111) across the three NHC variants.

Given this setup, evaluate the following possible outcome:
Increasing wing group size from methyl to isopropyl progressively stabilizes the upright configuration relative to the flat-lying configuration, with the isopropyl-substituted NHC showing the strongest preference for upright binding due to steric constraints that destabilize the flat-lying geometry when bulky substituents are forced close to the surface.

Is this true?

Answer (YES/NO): YES